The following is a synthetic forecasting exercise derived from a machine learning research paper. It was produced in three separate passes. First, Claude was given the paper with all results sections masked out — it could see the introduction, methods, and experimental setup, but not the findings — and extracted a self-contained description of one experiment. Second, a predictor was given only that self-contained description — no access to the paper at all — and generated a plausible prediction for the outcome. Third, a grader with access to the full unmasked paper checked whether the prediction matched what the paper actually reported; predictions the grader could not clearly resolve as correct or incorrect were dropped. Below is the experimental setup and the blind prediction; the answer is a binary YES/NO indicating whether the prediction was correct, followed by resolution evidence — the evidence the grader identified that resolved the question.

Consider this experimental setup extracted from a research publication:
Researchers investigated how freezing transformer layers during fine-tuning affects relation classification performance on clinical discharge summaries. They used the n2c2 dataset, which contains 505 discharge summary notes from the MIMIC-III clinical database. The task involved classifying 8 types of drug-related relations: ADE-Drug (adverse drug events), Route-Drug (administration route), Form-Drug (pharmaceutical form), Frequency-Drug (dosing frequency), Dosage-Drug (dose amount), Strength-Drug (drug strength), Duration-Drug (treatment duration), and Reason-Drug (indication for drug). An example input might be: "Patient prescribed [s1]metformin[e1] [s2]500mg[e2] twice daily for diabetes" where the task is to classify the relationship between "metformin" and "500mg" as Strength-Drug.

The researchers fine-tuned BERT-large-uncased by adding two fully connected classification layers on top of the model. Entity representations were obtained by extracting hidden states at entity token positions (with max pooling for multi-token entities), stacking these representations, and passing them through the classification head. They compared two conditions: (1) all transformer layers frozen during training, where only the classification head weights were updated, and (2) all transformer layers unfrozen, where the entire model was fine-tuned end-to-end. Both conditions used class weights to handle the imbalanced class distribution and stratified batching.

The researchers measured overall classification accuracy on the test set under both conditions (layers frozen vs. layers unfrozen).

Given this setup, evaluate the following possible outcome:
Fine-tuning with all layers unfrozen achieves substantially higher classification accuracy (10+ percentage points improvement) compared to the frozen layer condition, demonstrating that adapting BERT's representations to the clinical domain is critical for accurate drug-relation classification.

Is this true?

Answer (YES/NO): YES